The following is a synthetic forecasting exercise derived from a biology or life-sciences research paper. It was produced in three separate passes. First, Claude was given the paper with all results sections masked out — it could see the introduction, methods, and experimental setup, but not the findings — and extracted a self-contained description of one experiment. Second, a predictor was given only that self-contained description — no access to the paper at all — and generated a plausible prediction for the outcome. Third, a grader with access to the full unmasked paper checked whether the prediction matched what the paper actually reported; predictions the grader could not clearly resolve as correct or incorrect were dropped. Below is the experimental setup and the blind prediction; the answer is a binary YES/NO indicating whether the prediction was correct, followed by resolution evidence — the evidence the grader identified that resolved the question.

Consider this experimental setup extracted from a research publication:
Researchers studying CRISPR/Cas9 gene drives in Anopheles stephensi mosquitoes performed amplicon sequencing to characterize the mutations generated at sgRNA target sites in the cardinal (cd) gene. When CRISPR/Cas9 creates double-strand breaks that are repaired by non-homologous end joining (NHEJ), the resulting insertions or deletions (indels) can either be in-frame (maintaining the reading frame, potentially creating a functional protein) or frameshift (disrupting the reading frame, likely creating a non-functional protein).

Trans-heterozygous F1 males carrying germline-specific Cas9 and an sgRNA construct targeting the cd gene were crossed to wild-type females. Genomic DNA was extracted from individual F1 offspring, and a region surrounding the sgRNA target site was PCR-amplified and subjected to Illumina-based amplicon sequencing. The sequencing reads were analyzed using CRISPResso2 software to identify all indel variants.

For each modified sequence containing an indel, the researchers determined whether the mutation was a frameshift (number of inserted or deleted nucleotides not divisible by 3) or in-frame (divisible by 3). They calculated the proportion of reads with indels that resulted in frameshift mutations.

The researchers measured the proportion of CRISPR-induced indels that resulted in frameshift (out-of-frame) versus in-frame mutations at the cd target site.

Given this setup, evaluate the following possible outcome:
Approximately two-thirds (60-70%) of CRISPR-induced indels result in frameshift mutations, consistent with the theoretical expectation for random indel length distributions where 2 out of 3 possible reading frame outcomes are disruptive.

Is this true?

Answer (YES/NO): NO